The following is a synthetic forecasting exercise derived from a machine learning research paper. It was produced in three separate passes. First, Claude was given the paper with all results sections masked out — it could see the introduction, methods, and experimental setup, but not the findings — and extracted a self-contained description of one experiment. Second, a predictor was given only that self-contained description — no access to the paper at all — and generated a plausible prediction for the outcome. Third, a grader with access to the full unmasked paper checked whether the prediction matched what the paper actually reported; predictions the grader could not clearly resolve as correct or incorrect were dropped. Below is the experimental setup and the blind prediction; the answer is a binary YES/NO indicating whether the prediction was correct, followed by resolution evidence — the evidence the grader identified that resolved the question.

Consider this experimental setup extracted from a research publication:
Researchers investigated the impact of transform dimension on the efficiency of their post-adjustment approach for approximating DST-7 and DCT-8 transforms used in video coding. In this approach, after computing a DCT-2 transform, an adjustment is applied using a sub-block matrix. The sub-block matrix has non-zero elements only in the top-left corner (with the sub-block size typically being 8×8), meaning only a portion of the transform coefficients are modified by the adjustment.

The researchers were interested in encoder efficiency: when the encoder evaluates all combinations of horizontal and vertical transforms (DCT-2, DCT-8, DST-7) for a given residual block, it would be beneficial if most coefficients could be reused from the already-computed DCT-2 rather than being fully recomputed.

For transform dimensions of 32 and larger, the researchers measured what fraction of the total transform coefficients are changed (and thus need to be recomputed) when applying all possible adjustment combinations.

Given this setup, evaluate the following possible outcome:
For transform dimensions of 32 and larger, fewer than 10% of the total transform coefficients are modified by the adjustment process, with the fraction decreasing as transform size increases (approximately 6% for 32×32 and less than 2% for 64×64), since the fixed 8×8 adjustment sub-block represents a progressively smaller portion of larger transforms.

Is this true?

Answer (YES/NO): NO